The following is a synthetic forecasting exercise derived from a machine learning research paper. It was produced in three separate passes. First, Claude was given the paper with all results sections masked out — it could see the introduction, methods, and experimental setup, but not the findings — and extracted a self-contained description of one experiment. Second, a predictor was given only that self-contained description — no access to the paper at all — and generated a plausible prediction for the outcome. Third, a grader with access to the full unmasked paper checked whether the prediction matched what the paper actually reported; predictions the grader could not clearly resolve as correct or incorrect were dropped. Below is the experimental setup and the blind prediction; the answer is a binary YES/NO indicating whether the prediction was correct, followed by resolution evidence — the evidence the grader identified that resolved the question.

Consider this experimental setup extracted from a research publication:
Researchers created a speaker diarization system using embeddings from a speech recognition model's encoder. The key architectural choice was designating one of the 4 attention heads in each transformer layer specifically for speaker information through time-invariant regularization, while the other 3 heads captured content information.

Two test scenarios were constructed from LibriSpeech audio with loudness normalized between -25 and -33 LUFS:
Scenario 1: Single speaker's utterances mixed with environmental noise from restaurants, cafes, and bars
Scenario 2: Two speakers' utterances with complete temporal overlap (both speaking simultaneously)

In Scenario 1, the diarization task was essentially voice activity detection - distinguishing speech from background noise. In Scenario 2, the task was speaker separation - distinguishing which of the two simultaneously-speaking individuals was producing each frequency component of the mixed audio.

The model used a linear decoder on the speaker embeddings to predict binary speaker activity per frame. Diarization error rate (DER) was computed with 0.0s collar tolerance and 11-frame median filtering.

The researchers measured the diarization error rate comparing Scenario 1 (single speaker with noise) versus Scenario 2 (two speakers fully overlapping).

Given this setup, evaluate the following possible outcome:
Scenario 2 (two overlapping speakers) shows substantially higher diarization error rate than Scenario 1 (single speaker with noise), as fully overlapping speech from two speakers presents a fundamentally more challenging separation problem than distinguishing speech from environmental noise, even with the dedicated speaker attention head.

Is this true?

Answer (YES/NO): NO